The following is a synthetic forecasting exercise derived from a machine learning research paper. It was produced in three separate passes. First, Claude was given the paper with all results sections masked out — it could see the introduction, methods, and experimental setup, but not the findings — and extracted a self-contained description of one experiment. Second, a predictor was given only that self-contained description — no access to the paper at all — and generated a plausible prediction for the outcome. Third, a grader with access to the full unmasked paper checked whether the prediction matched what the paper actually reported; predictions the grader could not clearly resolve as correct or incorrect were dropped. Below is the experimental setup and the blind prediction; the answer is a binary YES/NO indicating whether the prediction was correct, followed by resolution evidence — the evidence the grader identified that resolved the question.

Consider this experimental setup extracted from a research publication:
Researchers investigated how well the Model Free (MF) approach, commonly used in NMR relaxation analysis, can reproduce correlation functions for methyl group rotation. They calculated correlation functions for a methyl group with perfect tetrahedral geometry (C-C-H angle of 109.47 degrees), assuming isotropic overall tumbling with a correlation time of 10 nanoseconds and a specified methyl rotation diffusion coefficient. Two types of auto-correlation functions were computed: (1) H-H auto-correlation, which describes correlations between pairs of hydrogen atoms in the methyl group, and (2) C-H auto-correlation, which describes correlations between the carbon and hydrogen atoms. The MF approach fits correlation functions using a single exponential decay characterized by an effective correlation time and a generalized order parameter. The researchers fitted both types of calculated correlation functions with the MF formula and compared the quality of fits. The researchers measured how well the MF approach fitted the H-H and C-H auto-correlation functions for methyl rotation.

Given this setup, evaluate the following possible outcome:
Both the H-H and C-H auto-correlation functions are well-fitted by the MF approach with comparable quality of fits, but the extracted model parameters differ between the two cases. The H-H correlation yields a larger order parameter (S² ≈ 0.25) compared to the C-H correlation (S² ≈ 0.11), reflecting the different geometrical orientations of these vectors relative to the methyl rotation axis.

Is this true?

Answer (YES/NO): NO